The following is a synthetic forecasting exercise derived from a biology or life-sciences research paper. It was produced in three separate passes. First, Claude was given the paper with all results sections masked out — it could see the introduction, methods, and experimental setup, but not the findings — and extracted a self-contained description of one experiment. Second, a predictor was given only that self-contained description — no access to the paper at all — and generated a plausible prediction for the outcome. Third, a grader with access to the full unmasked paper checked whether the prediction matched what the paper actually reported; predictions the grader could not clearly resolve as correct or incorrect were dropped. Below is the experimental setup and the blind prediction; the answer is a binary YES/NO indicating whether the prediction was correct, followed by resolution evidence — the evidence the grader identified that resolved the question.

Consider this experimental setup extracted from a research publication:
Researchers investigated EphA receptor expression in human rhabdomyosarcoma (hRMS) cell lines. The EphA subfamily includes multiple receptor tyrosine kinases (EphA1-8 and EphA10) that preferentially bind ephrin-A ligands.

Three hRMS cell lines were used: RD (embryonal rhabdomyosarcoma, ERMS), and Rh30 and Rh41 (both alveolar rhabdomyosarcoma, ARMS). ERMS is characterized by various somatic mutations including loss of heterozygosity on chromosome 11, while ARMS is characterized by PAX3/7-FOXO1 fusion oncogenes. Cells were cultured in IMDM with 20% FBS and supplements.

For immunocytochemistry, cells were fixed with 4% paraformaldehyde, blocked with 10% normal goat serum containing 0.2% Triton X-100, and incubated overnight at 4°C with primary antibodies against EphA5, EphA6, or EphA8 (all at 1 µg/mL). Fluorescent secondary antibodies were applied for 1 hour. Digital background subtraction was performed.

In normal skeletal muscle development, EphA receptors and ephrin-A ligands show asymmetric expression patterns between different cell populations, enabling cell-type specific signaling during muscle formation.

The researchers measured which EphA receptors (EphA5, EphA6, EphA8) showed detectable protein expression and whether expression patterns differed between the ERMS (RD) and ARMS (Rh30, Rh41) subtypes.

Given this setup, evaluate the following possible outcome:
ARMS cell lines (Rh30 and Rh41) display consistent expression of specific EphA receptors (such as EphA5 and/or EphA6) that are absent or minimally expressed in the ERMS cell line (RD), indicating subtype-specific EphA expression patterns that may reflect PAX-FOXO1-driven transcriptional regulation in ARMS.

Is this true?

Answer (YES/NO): NO